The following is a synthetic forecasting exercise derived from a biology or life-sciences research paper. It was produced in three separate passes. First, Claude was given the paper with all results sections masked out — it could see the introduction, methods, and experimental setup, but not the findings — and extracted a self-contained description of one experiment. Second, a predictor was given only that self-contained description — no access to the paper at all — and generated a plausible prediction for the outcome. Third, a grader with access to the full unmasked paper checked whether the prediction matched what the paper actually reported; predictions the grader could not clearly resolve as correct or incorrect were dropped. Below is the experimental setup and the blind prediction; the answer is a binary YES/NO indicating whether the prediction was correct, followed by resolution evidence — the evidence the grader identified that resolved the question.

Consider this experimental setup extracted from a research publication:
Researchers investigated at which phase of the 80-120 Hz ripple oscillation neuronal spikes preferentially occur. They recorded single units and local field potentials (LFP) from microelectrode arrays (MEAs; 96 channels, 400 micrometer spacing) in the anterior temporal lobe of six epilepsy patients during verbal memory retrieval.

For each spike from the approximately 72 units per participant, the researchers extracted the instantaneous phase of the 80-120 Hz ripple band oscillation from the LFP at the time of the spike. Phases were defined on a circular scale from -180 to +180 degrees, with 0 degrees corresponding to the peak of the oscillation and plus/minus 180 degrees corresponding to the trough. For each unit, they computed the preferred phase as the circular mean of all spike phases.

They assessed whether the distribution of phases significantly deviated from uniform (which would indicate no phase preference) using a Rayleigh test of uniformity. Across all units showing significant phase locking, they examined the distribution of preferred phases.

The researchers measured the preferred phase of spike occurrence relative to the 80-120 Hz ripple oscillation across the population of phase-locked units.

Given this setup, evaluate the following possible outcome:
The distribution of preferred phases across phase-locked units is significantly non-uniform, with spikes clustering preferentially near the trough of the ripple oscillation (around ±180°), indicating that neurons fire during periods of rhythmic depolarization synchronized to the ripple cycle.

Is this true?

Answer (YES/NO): YES